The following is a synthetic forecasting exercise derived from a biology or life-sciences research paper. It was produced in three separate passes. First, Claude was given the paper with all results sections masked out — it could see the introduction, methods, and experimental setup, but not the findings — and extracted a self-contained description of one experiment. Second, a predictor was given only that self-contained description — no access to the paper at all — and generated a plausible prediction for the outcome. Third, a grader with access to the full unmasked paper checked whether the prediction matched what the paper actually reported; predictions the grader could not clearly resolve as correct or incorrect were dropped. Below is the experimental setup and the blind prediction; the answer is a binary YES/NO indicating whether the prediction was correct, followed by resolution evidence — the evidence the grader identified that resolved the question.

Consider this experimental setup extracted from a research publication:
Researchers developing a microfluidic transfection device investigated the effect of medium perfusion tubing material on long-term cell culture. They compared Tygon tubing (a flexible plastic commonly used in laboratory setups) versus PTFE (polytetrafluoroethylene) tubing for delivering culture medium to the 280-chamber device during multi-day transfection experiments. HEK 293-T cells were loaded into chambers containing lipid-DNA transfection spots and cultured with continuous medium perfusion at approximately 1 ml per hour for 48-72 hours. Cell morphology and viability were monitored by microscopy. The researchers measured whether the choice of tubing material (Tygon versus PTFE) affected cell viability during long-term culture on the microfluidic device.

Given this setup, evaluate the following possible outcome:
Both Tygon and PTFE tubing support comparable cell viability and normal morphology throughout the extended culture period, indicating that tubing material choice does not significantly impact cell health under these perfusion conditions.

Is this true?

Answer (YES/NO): NO